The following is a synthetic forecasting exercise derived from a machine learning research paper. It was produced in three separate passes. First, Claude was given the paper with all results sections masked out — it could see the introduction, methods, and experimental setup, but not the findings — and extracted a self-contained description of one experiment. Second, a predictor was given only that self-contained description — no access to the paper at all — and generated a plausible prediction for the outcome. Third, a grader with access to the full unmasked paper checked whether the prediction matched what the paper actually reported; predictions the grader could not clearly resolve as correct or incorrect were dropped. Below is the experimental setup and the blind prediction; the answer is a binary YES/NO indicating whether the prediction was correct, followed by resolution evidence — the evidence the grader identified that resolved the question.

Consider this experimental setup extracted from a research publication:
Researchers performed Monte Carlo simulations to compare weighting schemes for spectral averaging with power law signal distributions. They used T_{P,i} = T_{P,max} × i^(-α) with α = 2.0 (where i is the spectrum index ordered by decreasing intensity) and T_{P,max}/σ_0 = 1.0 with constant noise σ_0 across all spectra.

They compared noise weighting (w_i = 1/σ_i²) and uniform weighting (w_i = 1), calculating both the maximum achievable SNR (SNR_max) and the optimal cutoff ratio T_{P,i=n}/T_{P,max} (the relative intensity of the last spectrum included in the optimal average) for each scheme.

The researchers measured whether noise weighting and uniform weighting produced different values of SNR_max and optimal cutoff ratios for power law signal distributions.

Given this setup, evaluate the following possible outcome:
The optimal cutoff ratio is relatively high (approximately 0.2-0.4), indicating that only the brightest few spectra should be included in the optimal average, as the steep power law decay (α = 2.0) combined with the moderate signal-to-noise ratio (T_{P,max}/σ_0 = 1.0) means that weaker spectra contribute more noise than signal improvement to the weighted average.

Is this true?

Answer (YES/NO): YES